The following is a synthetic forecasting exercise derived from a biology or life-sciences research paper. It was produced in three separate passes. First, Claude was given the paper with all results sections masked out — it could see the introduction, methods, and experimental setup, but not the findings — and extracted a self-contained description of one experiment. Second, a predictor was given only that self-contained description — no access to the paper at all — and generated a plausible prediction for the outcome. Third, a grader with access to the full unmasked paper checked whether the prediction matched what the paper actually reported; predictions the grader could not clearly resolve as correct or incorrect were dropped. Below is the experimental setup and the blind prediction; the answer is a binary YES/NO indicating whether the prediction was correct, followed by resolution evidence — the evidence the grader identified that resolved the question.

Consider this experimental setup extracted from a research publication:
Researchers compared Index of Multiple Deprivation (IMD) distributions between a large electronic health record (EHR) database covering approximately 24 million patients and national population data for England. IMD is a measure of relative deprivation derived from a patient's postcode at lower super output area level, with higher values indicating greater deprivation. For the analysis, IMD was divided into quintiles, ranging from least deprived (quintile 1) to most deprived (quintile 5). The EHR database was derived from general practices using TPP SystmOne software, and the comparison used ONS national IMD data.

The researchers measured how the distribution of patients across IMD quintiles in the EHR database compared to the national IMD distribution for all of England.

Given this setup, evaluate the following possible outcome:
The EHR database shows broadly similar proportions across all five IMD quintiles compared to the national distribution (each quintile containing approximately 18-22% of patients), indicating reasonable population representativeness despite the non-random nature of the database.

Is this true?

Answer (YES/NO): YES